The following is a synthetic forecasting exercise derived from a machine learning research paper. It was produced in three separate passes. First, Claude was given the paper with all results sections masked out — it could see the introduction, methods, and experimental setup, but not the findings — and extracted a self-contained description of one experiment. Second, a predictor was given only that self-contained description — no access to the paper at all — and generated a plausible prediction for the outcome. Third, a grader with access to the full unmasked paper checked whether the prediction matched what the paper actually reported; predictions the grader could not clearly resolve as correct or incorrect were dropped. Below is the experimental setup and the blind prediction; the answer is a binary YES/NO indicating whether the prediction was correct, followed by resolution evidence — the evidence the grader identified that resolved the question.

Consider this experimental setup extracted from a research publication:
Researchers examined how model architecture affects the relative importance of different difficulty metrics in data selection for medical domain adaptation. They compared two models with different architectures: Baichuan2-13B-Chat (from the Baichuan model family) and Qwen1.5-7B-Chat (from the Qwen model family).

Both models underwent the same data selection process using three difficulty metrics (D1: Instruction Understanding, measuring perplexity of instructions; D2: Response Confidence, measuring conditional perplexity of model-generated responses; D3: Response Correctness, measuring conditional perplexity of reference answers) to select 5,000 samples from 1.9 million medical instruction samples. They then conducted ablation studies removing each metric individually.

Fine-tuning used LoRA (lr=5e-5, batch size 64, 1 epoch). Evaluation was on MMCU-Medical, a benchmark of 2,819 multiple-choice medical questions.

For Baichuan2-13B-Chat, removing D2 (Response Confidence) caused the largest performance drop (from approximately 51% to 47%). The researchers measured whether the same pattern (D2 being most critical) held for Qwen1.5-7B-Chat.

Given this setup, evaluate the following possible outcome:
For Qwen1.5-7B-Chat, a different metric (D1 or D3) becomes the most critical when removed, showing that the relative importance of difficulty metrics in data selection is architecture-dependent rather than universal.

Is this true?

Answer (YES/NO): YES